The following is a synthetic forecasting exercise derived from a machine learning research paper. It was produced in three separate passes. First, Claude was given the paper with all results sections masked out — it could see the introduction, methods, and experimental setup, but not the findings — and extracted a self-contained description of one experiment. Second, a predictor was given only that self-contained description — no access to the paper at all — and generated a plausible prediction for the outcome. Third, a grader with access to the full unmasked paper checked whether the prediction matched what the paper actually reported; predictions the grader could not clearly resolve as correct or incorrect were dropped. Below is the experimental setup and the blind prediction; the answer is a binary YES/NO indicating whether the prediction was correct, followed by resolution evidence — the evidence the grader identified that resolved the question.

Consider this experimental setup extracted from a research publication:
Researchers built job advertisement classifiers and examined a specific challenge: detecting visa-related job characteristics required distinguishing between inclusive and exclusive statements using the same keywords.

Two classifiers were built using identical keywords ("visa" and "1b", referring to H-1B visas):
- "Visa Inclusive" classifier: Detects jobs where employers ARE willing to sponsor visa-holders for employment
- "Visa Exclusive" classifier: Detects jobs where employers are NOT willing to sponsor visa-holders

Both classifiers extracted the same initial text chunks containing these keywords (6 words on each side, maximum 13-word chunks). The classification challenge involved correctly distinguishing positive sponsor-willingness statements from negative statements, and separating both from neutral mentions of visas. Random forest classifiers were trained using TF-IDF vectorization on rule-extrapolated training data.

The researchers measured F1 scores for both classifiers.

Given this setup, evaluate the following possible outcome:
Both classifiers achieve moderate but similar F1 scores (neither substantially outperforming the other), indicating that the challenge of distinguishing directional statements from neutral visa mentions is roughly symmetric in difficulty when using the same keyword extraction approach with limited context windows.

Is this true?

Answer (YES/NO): YES